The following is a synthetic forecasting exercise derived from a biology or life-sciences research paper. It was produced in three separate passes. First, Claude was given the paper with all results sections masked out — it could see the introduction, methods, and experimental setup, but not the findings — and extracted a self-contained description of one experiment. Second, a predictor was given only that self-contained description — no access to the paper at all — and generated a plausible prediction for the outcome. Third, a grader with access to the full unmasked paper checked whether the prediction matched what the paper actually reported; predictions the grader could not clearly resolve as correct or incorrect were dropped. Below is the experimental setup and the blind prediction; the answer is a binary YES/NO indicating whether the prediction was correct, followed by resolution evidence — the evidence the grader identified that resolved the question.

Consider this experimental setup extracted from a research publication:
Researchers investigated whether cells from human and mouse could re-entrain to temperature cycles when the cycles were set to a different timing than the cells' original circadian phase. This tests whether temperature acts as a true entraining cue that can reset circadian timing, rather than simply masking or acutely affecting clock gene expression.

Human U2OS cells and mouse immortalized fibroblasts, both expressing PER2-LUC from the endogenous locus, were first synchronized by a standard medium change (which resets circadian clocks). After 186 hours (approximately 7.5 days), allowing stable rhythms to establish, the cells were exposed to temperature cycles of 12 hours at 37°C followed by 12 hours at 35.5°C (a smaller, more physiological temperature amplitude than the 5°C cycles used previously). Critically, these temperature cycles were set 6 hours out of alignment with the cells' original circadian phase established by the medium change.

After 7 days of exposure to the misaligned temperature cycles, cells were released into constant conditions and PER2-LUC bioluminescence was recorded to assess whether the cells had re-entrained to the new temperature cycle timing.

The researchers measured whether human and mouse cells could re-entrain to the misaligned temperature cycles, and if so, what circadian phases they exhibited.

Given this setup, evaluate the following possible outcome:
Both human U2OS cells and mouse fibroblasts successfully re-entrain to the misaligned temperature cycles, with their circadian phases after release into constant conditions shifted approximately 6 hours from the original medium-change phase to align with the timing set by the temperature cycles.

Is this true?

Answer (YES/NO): NO